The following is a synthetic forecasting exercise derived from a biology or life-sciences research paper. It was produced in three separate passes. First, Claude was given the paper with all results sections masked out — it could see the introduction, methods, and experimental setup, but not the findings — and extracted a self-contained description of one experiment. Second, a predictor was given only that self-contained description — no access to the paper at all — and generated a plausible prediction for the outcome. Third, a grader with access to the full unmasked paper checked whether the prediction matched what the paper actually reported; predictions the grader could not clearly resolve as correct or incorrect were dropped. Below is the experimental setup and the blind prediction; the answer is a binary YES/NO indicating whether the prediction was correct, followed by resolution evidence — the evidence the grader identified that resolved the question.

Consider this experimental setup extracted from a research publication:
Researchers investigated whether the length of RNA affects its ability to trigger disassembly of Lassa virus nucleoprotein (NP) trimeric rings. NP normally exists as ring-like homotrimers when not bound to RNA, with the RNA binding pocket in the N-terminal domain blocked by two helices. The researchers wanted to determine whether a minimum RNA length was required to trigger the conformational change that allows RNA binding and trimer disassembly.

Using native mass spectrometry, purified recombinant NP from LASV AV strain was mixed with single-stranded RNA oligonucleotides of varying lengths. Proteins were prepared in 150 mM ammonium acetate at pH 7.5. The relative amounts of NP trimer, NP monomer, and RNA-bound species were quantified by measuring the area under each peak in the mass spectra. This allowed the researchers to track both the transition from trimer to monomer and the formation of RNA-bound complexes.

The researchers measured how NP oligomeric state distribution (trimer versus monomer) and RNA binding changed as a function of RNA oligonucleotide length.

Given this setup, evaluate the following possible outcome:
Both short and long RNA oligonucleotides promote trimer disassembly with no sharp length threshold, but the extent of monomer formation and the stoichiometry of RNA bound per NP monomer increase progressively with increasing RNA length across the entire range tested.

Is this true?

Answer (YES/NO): NO